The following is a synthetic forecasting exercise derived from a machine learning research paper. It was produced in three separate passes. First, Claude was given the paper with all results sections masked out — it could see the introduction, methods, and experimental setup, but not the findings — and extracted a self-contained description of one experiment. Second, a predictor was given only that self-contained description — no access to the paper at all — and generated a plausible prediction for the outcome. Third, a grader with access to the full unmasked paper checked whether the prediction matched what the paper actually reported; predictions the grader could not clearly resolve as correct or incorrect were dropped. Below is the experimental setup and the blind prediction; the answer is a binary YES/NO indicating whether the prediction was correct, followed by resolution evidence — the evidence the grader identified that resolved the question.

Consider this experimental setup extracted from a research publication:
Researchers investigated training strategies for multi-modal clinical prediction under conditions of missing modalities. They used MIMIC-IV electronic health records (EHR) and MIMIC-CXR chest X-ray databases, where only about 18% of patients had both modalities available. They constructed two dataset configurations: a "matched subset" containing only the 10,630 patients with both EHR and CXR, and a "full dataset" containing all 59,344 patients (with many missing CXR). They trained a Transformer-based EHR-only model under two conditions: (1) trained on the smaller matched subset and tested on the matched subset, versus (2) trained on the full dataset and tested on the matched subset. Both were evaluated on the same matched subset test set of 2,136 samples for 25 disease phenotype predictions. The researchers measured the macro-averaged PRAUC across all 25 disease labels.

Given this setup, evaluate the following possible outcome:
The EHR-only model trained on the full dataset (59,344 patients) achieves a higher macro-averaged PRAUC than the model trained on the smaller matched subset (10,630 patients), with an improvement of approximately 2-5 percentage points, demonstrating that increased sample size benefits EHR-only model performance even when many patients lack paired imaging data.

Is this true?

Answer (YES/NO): YES